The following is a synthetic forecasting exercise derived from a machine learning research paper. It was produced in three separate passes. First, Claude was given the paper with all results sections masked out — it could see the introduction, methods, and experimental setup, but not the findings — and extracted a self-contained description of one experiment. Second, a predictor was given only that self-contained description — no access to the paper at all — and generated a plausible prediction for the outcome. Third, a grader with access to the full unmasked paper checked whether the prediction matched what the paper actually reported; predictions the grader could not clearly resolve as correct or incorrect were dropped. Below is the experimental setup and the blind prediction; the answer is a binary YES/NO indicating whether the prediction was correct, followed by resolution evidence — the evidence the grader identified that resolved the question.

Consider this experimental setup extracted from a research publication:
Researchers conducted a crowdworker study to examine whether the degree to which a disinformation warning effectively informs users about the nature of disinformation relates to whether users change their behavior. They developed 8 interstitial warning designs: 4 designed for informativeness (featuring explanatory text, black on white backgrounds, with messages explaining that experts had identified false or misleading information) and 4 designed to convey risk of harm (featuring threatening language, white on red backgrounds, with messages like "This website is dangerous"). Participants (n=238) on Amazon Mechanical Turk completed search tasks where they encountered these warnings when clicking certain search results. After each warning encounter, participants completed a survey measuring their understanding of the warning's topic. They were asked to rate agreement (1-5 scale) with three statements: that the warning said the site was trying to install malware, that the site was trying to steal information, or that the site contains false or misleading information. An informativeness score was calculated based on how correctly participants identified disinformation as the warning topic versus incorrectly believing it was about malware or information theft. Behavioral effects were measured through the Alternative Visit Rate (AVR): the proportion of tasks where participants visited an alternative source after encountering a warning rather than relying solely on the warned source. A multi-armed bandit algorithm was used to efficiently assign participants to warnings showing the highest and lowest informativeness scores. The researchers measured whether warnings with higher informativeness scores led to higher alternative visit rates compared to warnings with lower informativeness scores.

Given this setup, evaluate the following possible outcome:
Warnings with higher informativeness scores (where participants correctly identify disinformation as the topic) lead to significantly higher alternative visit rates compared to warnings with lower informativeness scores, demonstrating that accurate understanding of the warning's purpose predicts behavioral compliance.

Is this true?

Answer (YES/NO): NO